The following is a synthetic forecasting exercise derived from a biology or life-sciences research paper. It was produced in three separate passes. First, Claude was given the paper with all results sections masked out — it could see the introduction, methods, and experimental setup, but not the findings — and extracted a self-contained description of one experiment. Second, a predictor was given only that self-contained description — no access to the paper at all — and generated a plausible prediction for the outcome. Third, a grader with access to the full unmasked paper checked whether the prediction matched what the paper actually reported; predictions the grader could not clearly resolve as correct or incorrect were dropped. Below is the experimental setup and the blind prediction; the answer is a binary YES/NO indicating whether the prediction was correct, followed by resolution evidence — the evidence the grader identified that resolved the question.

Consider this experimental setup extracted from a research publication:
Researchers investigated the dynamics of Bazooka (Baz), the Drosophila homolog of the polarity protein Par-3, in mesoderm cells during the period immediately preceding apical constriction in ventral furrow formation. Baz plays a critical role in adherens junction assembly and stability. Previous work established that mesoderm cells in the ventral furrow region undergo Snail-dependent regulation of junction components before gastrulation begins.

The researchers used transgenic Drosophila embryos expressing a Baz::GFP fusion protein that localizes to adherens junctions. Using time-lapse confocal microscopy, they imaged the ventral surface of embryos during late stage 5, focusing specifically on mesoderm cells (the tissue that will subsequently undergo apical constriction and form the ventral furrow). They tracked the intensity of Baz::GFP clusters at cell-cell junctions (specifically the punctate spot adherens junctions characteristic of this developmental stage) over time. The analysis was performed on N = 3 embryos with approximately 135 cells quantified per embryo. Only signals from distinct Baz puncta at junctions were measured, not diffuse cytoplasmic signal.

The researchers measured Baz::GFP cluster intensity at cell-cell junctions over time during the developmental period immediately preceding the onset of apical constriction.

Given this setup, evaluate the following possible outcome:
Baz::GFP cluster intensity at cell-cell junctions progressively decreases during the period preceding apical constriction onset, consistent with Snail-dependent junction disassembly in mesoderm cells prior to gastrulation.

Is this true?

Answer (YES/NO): YES